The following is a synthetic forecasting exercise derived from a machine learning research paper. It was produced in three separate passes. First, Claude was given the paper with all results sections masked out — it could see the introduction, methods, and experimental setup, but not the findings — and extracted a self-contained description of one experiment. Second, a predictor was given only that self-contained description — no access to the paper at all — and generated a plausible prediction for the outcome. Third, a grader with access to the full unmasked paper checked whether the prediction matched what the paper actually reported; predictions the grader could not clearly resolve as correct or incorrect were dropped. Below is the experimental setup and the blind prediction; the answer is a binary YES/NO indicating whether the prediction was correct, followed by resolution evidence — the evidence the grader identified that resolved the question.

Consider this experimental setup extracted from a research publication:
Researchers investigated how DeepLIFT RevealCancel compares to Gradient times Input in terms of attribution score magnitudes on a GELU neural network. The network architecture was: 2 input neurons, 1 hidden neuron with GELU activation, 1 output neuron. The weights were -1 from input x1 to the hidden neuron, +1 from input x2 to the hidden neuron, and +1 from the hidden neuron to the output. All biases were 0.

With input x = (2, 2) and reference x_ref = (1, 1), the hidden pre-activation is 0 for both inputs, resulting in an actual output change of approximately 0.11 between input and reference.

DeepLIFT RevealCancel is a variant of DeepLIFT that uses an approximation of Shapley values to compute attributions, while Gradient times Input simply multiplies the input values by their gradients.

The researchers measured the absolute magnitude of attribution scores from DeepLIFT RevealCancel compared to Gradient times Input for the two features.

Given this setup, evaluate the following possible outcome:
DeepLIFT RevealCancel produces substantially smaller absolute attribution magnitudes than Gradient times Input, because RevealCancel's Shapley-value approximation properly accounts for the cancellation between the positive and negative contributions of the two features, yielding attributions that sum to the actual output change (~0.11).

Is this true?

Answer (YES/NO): NO